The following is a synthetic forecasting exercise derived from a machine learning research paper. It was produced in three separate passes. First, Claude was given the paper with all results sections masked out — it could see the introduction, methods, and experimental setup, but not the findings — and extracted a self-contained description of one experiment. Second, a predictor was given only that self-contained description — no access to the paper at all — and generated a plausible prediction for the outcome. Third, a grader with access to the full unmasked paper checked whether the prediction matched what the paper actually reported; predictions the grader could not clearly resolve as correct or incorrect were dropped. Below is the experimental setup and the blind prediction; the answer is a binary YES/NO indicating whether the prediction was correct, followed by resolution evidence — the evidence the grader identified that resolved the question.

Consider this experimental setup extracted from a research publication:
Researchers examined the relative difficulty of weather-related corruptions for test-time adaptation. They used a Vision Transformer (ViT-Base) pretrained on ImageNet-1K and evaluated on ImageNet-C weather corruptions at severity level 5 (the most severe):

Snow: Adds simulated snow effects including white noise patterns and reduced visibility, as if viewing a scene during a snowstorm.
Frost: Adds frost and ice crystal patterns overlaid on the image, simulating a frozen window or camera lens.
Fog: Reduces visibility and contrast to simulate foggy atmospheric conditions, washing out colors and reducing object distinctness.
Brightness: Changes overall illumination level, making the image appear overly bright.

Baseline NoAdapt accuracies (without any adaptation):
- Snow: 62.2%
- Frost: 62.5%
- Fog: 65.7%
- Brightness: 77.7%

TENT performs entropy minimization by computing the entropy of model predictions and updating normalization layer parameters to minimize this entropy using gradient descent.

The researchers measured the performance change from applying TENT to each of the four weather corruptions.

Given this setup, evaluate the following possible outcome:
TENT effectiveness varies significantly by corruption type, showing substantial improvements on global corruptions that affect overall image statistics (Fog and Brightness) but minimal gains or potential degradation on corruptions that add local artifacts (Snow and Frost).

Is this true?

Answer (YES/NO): NO